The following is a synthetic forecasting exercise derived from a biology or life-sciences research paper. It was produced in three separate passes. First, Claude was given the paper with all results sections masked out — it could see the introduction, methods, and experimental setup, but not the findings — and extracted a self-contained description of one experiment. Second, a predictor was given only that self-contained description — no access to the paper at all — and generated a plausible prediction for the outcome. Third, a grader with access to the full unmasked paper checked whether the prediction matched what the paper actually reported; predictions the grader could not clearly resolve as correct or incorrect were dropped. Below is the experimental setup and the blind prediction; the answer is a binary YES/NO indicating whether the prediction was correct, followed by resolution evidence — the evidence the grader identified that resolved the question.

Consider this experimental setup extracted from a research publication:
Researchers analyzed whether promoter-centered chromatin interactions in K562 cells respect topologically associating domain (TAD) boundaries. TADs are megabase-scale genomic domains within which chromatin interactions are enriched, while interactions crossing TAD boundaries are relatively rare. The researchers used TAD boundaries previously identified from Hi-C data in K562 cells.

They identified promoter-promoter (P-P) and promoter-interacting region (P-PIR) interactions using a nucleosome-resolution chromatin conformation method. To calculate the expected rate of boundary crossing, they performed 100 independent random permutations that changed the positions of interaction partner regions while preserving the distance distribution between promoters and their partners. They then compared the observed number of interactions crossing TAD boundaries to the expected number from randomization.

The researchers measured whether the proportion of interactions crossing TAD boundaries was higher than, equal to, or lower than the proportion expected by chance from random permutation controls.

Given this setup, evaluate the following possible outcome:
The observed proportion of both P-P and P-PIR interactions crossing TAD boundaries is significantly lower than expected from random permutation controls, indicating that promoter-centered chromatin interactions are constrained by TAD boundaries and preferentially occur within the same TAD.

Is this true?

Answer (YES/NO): YES